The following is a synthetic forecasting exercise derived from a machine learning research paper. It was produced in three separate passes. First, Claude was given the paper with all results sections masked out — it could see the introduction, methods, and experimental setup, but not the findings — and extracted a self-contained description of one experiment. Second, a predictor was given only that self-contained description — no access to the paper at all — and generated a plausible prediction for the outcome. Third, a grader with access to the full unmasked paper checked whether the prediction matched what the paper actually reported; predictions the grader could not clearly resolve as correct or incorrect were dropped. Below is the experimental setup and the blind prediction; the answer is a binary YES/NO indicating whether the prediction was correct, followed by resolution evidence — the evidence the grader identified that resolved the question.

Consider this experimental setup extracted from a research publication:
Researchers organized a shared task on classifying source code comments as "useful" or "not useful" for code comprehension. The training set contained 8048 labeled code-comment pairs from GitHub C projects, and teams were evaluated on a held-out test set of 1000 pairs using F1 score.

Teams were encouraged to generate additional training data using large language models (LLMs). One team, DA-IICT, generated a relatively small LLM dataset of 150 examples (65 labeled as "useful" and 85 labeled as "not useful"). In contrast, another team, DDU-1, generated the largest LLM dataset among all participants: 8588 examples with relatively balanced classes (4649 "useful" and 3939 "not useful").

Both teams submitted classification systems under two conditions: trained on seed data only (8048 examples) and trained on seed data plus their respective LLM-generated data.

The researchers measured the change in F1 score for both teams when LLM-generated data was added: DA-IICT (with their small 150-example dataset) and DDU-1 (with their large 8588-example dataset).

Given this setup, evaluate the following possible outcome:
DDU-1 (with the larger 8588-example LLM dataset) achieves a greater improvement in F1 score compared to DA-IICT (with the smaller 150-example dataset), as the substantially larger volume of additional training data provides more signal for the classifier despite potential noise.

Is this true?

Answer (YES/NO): NO